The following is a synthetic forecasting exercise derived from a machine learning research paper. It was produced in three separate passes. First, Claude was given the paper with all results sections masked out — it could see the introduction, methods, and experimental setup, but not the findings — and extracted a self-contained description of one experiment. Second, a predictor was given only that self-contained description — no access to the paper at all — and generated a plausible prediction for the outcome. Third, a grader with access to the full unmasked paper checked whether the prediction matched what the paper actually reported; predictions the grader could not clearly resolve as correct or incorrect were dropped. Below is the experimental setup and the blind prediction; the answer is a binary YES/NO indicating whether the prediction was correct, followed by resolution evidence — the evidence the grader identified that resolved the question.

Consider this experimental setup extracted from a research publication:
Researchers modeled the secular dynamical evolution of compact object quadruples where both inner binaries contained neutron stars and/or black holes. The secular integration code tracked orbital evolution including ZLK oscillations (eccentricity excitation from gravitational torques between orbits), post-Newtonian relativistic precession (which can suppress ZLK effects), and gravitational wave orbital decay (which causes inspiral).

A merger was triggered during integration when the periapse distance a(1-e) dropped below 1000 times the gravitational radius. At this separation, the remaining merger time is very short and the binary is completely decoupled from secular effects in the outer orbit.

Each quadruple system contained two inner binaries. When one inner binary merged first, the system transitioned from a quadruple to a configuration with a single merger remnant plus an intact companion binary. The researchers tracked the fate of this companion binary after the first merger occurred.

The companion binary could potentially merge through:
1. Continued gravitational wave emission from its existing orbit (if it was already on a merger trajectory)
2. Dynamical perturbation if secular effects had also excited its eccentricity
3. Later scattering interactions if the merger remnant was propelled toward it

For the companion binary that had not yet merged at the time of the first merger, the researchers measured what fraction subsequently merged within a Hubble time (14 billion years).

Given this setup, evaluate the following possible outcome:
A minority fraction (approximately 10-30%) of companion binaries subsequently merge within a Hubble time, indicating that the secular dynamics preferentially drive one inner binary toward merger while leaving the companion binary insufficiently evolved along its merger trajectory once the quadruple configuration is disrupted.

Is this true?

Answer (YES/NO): NO